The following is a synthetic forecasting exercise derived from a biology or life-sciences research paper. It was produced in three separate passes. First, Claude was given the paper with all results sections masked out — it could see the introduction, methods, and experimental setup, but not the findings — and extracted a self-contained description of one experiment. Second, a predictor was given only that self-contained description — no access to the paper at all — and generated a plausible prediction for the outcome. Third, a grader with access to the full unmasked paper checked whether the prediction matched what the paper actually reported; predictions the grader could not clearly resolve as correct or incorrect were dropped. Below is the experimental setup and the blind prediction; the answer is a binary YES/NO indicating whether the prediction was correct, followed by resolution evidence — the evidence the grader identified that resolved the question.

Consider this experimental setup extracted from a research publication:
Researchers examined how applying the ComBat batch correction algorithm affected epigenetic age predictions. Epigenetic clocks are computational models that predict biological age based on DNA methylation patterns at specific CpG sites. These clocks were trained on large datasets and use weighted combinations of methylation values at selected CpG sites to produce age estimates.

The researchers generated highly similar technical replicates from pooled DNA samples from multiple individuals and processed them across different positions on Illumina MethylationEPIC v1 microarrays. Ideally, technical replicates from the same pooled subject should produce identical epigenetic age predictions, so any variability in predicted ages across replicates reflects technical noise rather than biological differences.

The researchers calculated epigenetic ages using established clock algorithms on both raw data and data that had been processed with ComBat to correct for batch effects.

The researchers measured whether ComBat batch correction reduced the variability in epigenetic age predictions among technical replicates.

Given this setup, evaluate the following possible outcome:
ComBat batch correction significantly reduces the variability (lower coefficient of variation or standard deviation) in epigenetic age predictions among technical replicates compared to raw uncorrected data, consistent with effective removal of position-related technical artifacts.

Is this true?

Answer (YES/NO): NO